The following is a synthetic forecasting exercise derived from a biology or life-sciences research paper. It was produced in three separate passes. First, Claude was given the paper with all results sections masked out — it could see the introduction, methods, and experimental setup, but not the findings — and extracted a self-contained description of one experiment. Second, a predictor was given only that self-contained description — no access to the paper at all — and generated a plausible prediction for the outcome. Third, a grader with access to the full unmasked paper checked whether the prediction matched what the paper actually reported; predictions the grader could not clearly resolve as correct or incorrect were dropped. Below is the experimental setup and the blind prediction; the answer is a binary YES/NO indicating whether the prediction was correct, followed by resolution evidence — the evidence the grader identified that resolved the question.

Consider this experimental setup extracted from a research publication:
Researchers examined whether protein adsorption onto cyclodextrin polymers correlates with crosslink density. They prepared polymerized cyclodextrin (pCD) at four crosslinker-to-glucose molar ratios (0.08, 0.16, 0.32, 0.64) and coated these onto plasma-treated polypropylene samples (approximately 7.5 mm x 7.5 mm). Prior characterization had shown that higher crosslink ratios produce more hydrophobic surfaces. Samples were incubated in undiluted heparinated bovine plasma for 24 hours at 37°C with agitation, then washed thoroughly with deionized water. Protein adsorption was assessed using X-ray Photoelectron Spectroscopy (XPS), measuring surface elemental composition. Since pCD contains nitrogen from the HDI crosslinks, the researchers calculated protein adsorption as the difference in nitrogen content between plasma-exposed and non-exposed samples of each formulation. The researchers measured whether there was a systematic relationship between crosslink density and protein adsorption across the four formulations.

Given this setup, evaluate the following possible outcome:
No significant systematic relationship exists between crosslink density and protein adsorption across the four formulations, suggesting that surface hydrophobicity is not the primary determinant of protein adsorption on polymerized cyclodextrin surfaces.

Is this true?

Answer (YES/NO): NO